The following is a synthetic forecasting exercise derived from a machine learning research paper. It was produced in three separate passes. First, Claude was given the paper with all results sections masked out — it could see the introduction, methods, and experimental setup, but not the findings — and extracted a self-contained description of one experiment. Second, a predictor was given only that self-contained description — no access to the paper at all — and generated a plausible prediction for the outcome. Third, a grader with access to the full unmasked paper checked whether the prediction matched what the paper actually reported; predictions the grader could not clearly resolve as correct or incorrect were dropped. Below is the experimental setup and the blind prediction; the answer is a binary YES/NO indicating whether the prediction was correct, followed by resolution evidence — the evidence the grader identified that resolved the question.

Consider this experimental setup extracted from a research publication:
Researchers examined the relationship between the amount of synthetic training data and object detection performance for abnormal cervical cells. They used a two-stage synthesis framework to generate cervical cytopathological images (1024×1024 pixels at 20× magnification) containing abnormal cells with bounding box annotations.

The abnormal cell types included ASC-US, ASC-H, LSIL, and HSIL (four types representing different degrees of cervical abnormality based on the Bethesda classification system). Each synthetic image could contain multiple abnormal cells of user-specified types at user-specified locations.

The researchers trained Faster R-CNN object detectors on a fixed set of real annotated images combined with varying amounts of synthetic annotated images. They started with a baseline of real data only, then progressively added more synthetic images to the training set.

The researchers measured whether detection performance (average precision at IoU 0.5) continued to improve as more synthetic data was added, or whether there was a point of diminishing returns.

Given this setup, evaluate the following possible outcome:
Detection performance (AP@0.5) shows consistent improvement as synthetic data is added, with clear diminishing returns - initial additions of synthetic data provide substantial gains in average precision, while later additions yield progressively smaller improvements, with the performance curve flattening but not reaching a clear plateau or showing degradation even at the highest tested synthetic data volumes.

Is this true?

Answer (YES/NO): NO